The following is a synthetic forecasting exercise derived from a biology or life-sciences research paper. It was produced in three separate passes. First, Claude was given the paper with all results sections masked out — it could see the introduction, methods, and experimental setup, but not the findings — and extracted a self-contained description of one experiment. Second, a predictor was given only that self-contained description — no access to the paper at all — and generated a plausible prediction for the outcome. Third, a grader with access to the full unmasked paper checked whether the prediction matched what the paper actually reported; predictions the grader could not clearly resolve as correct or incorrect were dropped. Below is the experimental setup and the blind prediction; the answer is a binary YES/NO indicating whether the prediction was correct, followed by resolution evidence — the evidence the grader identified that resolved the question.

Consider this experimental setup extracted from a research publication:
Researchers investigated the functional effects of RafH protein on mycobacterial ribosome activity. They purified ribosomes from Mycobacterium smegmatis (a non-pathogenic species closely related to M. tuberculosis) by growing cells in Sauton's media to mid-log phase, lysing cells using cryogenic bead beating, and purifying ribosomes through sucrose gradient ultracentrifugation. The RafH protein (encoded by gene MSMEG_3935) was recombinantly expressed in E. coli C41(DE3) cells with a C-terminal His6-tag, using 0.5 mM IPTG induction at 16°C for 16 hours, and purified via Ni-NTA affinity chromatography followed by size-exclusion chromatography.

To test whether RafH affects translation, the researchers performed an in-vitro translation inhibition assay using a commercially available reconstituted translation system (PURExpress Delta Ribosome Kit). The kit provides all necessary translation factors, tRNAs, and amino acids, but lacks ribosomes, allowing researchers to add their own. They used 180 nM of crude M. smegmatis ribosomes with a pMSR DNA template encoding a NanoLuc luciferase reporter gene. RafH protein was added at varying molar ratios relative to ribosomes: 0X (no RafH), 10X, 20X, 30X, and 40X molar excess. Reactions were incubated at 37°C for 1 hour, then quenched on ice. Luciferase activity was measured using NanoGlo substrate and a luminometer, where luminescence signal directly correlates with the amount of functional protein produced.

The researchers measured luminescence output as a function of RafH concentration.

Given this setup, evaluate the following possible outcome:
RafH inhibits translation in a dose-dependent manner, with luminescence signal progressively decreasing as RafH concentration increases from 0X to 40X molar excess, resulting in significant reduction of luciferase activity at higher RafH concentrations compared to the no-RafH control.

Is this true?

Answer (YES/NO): YES